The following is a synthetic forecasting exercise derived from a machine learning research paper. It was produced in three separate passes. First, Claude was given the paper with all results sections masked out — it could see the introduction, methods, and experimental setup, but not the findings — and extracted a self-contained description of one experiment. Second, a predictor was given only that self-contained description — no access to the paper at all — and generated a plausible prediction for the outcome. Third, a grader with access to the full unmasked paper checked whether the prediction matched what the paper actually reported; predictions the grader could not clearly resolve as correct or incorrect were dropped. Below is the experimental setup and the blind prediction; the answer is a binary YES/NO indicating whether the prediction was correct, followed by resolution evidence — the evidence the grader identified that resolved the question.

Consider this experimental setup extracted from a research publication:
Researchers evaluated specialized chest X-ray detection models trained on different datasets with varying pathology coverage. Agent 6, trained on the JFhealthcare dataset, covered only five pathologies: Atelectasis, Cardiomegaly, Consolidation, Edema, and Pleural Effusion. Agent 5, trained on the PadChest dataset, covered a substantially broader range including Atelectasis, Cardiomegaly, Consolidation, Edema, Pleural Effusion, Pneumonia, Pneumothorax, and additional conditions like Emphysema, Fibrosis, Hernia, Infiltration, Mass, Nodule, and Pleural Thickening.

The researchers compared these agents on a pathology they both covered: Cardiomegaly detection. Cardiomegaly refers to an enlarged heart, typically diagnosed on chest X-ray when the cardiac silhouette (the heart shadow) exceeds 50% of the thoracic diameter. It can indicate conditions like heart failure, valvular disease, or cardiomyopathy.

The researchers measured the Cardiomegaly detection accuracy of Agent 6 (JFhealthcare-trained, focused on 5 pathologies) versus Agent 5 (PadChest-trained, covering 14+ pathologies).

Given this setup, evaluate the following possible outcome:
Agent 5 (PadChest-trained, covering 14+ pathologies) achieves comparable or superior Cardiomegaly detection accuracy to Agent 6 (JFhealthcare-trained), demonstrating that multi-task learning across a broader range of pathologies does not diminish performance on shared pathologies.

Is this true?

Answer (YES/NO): YES